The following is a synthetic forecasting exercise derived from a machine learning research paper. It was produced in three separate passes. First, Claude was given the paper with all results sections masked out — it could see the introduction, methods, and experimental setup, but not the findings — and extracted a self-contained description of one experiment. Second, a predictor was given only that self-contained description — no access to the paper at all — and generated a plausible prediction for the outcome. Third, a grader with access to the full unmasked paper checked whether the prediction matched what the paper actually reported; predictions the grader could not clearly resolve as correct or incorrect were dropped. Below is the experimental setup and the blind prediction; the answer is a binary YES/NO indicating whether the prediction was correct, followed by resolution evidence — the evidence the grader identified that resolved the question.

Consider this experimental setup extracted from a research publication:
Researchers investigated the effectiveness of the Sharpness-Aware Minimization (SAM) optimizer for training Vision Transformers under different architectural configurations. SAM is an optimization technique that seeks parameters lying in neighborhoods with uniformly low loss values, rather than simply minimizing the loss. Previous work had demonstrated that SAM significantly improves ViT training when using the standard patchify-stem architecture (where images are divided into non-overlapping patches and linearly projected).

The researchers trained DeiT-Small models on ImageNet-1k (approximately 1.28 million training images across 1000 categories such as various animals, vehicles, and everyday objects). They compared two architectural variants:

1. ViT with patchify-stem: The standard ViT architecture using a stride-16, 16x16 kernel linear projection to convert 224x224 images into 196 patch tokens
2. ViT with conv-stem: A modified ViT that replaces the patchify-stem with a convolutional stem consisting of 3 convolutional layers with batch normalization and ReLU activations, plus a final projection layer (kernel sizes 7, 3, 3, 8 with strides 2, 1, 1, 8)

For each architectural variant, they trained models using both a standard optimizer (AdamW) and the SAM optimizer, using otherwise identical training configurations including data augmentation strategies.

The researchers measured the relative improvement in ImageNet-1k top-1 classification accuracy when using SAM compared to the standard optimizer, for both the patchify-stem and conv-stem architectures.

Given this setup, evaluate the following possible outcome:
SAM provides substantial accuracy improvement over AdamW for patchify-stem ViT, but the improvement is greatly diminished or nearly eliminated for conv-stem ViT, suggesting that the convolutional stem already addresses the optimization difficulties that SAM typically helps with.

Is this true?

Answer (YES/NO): NO